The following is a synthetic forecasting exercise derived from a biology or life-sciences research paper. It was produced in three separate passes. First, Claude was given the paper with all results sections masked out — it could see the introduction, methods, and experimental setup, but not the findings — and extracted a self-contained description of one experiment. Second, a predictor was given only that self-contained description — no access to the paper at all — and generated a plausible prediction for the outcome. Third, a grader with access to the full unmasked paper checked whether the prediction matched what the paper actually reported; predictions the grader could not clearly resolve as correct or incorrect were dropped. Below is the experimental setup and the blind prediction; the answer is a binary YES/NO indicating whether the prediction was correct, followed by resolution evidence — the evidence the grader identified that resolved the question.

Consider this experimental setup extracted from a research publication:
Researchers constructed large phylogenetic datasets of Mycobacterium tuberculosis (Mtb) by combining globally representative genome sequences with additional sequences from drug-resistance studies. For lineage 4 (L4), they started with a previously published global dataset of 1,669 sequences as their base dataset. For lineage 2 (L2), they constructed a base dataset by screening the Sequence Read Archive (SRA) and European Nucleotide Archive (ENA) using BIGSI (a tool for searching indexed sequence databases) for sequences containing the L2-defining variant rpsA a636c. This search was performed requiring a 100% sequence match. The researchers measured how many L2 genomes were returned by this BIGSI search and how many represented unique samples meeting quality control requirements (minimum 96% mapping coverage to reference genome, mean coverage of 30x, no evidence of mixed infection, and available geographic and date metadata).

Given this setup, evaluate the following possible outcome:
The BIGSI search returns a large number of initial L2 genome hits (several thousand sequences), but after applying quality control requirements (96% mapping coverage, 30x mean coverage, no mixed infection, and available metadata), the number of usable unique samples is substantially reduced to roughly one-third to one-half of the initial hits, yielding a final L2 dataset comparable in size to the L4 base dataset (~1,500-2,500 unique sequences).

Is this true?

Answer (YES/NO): NO